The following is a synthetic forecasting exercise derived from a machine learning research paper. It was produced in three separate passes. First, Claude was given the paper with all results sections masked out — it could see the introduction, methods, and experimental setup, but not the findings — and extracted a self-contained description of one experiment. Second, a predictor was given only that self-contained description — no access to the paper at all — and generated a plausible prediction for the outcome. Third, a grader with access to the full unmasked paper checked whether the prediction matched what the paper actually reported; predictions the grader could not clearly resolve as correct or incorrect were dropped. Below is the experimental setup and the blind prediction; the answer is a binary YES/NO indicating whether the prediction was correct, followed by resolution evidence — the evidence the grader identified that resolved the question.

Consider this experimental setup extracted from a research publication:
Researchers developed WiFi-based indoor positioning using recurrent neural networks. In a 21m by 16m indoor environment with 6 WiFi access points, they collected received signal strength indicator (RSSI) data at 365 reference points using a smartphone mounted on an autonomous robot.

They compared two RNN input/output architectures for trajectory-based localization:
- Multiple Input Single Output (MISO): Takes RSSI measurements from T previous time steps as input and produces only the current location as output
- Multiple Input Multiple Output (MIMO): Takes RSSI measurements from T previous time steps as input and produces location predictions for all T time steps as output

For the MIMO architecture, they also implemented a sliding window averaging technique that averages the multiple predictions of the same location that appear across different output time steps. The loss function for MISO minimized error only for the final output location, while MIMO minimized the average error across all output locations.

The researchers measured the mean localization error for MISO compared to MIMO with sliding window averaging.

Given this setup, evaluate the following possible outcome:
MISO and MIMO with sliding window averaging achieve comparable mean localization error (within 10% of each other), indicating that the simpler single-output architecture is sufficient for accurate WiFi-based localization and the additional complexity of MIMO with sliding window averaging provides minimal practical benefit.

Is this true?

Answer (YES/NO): NO